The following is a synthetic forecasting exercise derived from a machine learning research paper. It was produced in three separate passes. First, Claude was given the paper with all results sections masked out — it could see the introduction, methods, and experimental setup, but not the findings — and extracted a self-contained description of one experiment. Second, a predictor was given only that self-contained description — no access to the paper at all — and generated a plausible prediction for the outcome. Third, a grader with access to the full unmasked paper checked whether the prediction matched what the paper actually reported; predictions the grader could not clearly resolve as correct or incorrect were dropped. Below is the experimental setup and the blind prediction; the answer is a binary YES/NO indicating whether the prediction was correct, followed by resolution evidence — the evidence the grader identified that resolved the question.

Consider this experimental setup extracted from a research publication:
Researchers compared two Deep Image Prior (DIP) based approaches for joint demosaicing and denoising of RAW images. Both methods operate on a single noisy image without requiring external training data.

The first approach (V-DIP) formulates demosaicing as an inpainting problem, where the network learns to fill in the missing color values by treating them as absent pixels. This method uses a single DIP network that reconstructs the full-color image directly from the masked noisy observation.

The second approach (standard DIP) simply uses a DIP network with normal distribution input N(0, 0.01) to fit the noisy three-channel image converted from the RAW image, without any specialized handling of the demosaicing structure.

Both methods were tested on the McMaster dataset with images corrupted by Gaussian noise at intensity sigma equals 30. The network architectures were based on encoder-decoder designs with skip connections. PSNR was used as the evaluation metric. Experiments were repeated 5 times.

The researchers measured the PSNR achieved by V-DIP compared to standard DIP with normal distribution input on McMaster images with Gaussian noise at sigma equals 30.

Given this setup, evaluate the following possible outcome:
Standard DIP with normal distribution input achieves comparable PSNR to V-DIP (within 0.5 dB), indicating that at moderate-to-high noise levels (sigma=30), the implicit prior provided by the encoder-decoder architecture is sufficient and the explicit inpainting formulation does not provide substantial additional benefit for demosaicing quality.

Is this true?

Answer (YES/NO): YES